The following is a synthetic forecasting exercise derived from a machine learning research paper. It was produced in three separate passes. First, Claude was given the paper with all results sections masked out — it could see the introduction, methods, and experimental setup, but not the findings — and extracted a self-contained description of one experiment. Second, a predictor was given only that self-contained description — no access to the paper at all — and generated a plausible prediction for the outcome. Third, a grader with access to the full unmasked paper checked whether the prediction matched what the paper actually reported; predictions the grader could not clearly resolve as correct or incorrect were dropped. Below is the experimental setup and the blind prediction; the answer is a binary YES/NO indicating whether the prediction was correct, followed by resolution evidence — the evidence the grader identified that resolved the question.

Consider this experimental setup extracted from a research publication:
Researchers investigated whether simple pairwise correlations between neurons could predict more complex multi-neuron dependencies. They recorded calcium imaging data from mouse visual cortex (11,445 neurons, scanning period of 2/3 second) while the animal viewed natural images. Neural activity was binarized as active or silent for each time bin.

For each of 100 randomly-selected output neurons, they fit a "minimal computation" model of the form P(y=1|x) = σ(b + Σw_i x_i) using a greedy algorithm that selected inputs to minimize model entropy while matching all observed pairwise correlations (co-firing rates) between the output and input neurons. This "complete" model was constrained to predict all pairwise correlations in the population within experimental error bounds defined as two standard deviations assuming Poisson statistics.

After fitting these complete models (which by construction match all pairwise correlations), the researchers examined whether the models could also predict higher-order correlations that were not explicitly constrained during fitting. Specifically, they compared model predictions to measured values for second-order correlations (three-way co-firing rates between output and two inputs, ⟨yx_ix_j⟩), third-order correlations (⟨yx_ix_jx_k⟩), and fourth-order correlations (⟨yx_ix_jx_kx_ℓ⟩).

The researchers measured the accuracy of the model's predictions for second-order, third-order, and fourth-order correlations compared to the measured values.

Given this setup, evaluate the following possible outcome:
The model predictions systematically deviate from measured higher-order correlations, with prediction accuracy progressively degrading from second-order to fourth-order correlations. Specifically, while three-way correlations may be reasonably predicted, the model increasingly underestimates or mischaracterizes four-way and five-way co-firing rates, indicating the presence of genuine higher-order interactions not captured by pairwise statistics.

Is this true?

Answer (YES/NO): NO